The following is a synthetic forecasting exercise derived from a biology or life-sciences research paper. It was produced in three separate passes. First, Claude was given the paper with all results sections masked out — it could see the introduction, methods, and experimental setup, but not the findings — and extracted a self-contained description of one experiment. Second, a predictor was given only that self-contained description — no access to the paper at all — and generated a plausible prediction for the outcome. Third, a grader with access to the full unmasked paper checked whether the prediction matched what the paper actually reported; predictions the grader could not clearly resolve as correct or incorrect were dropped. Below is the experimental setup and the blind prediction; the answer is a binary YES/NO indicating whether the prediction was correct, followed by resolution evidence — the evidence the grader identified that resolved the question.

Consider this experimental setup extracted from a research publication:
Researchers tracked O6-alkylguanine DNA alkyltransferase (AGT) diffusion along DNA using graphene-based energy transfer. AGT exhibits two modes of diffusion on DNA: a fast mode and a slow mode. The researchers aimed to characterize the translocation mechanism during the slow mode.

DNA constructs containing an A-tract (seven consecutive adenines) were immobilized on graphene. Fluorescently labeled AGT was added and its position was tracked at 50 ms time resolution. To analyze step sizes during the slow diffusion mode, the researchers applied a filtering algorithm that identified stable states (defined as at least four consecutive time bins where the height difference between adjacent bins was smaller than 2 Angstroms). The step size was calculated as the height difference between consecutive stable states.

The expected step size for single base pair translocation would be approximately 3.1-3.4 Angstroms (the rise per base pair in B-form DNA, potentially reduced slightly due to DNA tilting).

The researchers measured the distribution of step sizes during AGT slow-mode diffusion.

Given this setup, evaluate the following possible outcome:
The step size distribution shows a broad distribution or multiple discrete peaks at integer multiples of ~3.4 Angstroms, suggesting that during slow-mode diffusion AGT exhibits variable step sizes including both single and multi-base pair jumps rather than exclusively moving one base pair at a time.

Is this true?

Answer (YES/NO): YES